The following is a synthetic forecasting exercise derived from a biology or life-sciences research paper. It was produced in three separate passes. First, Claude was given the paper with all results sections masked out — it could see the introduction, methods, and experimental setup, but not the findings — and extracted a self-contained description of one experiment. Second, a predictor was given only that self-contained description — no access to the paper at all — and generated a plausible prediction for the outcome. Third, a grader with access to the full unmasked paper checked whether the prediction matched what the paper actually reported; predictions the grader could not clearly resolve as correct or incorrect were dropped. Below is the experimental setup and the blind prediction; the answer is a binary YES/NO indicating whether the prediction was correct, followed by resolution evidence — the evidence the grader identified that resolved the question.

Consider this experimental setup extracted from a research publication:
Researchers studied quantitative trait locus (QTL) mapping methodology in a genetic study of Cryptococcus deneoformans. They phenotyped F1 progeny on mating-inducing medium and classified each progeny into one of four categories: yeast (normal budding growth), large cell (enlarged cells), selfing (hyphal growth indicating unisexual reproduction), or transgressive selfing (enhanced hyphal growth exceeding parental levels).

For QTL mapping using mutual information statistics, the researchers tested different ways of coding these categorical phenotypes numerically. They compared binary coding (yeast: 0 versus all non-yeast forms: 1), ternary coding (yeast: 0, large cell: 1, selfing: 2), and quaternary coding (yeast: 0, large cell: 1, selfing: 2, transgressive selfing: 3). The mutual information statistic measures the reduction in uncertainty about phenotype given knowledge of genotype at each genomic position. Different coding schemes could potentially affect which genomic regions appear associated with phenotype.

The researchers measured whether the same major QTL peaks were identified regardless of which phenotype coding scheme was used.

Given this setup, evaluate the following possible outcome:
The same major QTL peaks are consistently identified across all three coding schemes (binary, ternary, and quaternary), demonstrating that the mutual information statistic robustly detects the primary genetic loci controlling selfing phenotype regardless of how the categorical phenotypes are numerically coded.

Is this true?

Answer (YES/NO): NO